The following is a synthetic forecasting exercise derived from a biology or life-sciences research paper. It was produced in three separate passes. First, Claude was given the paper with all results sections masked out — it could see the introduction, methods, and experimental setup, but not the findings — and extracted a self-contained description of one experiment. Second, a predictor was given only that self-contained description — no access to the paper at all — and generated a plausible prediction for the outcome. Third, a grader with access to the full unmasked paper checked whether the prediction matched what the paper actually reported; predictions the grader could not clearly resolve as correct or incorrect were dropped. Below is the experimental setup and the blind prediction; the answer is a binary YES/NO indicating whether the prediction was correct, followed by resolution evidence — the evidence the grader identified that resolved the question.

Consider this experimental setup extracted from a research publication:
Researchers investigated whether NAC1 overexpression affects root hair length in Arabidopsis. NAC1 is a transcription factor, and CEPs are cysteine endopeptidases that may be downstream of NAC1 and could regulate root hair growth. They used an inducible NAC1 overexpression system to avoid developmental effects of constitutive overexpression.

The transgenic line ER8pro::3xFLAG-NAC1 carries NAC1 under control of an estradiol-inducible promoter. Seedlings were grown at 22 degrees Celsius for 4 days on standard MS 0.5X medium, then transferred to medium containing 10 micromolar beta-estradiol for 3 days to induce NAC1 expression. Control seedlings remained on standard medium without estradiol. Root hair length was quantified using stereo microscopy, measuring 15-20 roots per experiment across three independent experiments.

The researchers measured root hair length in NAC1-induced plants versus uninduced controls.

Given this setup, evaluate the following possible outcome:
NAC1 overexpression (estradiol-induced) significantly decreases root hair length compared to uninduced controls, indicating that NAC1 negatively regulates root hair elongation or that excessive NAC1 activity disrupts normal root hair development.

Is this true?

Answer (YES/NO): YES